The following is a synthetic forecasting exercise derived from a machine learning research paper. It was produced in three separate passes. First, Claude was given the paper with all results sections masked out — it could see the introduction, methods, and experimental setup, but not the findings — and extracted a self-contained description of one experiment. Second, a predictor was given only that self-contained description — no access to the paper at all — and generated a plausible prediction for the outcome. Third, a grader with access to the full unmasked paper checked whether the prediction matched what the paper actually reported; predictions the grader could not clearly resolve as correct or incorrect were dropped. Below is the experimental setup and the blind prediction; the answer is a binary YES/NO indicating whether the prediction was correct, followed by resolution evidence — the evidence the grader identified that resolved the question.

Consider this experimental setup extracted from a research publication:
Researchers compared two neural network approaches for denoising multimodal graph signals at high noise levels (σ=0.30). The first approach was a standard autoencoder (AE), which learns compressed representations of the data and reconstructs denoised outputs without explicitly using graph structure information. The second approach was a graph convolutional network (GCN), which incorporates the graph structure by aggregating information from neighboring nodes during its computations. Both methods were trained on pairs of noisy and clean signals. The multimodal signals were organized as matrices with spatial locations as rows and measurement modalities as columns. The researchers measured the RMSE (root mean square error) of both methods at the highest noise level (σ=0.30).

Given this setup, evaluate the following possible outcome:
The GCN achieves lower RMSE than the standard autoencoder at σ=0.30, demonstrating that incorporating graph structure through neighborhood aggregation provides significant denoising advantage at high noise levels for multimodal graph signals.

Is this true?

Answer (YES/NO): YES